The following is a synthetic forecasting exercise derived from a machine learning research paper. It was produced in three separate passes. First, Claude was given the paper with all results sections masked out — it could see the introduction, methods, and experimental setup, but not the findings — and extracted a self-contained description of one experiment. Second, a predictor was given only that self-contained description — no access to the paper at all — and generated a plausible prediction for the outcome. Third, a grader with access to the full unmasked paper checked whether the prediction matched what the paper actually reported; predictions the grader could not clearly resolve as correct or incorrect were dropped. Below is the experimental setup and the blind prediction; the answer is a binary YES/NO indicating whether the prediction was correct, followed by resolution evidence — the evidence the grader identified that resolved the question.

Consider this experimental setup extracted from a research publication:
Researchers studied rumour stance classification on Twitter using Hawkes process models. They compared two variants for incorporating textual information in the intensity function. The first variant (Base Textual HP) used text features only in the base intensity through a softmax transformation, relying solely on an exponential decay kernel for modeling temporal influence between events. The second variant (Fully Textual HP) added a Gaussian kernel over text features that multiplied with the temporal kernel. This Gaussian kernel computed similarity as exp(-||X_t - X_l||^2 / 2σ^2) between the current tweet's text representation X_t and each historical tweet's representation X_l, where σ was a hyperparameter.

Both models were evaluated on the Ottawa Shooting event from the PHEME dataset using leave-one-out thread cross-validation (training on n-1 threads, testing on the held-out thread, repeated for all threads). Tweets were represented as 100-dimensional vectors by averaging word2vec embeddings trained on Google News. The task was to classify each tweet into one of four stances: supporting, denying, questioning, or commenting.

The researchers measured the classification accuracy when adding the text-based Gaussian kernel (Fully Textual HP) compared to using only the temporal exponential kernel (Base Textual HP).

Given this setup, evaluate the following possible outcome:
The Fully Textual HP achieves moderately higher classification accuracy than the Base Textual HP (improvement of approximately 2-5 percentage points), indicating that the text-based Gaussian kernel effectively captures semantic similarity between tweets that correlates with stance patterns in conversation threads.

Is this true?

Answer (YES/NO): NO